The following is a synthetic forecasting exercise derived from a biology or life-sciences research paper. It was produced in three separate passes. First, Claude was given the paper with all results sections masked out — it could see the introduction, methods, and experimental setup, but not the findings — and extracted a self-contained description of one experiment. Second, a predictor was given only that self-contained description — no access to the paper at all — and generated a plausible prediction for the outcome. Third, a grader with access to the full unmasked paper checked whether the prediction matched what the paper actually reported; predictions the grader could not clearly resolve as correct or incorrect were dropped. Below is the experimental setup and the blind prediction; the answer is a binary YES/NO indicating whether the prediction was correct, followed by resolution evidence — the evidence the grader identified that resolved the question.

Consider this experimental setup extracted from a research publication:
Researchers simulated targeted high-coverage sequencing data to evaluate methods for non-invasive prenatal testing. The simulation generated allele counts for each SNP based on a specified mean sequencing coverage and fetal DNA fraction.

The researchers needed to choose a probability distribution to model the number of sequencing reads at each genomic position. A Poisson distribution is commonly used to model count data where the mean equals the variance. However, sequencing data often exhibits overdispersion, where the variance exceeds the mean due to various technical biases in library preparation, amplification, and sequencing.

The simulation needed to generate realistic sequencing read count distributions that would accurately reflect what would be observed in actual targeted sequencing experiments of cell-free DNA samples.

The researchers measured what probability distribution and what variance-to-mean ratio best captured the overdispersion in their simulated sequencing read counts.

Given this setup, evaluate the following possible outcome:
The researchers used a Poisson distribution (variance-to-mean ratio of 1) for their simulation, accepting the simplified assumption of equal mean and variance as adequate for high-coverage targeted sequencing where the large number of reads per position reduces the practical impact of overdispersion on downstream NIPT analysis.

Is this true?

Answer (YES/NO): NO